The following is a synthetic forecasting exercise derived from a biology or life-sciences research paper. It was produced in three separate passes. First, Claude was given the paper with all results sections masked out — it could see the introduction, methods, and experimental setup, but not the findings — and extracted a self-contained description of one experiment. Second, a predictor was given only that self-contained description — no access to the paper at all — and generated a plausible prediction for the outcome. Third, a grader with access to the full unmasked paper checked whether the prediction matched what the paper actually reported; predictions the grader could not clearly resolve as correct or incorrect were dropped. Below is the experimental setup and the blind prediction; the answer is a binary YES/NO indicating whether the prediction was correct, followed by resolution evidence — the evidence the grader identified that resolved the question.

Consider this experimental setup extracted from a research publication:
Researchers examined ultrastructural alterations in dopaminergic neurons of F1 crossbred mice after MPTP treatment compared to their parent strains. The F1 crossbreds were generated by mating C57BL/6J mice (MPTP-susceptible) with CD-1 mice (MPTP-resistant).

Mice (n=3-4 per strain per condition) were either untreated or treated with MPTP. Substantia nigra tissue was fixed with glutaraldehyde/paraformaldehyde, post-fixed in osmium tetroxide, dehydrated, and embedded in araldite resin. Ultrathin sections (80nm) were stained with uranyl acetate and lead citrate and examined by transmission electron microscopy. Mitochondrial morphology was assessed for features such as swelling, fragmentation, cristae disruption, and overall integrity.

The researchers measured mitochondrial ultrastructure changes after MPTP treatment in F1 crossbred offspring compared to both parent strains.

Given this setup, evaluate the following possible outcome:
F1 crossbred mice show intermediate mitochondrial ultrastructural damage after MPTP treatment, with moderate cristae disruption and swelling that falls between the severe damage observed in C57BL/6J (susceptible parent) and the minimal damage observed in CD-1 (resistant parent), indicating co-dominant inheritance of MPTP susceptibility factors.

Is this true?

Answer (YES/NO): NO